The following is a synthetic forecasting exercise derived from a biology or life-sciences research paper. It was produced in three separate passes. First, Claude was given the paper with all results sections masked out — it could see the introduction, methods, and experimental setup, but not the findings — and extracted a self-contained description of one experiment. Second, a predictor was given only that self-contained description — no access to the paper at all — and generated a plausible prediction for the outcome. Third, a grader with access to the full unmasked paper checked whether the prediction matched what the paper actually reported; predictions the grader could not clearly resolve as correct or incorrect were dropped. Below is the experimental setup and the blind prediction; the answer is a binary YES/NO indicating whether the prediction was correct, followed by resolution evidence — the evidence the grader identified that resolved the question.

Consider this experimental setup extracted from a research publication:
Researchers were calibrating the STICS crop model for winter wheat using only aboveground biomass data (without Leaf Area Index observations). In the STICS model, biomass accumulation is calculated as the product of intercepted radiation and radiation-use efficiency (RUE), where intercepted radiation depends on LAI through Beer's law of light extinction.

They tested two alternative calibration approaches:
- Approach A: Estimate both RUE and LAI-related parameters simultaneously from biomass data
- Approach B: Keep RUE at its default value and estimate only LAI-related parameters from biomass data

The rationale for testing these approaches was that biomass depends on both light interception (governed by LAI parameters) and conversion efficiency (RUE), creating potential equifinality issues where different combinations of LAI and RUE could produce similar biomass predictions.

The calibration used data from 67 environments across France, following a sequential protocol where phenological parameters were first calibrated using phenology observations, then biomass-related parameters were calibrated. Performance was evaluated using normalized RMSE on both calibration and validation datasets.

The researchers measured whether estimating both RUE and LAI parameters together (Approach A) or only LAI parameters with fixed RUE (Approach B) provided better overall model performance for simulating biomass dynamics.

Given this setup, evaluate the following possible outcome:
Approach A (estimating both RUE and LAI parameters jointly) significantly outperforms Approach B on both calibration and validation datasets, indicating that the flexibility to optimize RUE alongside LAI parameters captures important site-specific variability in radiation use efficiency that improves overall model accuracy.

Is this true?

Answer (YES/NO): NO